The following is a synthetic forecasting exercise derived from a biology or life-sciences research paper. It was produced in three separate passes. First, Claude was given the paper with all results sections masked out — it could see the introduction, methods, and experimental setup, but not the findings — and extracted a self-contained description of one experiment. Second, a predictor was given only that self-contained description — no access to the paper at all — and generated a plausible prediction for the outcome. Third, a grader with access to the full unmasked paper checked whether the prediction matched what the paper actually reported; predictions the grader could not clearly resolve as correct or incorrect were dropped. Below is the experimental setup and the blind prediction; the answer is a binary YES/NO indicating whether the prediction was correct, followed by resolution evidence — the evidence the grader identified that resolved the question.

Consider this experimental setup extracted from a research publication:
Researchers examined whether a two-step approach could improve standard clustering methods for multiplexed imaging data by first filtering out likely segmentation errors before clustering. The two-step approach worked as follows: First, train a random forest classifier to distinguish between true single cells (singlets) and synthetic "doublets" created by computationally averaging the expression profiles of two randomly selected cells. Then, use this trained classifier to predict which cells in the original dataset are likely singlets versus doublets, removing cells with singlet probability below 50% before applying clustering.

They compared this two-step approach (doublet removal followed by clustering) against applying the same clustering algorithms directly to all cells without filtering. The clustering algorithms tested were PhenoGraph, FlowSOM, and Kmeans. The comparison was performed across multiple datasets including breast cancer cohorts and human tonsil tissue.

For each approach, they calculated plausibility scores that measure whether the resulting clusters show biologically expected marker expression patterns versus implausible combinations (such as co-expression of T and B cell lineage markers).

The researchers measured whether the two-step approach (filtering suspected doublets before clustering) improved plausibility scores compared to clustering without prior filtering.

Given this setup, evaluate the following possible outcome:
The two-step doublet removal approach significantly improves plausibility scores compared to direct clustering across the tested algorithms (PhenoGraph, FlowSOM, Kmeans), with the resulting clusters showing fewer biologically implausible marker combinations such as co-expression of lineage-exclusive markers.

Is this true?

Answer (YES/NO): NO